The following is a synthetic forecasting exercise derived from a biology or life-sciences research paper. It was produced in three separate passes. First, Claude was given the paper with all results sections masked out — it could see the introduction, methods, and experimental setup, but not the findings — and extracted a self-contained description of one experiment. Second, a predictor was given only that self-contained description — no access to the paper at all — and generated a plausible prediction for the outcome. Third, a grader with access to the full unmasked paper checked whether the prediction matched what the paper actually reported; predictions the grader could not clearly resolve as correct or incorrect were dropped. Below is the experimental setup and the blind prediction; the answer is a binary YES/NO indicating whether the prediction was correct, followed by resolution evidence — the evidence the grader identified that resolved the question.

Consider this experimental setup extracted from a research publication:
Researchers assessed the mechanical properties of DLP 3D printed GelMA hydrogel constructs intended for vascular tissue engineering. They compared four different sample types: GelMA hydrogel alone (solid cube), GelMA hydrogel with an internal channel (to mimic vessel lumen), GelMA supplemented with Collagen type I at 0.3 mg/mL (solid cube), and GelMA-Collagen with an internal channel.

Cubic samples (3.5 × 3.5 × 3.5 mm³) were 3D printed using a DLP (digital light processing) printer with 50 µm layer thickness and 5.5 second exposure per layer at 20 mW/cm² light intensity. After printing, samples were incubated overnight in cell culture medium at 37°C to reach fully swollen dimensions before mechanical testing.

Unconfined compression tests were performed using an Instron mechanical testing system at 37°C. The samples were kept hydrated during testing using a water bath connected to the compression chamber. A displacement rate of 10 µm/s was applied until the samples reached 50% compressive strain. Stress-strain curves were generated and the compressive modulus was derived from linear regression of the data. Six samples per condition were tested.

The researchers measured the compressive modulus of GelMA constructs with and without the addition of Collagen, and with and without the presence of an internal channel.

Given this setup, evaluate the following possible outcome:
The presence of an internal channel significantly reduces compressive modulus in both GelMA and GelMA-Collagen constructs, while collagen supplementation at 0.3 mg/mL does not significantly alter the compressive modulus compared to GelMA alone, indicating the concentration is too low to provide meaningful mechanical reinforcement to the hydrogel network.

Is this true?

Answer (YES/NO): NO